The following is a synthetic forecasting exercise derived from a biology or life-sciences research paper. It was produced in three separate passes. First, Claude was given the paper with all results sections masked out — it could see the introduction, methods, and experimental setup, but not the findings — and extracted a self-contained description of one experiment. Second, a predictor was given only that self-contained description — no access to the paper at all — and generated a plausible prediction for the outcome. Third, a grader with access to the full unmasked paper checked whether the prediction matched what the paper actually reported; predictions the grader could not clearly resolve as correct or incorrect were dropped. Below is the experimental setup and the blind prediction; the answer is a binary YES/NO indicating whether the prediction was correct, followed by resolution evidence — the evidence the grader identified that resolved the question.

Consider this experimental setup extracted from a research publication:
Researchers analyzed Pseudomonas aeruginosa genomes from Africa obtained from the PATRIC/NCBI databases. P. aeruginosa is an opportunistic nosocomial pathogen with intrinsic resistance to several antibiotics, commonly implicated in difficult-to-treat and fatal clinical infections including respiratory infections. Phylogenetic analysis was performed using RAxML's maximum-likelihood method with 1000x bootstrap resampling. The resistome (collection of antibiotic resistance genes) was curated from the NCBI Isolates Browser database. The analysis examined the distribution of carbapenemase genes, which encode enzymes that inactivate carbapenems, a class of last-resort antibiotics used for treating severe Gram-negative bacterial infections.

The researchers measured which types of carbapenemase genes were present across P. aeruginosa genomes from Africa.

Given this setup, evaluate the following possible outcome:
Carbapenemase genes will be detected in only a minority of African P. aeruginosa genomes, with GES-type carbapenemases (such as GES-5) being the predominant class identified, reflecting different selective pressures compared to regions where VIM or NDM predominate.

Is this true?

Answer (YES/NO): NO